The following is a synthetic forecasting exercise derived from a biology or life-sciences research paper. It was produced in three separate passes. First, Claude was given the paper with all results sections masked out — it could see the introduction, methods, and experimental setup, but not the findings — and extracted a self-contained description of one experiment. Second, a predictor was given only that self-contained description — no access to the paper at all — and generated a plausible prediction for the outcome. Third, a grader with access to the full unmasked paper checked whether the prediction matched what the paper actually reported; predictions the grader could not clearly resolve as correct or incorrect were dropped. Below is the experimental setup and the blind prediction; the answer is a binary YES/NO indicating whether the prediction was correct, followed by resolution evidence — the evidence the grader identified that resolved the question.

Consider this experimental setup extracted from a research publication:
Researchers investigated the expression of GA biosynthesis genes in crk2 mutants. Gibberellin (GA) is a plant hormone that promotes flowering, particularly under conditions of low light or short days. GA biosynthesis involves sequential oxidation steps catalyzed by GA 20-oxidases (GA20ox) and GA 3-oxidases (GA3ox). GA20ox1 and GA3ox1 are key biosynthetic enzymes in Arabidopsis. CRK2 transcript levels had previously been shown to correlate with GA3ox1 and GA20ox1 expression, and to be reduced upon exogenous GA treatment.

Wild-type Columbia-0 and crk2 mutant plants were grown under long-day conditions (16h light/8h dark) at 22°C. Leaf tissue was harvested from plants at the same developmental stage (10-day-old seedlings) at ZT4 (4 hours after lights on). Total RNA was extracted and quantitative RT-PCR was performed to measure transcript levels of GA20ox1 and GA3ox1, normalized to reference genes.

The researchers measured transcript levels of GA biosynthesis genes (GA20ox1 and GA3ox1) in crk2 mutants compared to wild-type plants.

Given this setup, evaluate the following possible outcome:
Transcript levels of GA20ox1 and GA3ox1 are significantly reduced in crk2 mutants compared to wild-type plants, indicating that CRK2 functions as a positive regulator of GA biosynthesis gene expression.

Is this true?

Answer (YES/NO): NO